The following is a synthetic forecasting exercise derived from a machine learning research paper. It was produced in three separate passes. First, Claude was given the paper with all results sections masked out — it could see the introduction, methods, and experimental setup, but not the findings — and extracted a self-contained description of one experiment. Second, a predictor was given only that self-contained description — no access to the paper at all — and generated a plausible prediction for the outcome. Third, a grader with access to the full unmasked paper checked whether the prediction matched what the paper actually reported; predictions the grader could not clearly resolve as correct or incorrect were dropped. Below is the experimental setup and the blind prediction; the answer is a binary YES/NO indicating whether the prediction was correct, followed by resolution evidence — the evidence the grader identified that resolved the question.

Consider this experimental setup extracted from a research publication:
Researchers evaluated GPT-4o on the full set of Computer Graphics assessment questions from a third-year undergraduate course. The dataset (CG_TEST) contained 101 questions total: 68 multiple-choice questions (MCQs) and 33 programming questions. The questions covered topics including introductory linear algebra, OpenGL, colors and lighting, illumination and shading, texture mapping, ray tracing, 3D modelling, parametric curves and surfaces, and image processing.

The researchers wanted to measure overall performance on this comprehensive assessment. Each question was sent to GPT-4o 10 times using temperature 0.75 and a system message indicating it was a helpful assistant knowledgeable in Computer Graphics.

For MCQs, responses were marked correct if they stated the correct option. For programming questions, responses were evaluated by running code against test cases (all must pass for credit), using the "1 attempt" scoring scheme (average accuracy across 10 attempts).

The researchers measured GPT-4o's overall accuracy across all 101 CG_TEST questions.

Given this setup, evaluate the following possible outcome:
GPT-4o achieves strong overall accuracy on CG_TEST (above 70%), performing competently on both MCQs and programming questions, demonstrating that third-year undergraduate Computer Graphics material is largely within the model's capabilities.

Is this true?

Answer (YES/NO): NO